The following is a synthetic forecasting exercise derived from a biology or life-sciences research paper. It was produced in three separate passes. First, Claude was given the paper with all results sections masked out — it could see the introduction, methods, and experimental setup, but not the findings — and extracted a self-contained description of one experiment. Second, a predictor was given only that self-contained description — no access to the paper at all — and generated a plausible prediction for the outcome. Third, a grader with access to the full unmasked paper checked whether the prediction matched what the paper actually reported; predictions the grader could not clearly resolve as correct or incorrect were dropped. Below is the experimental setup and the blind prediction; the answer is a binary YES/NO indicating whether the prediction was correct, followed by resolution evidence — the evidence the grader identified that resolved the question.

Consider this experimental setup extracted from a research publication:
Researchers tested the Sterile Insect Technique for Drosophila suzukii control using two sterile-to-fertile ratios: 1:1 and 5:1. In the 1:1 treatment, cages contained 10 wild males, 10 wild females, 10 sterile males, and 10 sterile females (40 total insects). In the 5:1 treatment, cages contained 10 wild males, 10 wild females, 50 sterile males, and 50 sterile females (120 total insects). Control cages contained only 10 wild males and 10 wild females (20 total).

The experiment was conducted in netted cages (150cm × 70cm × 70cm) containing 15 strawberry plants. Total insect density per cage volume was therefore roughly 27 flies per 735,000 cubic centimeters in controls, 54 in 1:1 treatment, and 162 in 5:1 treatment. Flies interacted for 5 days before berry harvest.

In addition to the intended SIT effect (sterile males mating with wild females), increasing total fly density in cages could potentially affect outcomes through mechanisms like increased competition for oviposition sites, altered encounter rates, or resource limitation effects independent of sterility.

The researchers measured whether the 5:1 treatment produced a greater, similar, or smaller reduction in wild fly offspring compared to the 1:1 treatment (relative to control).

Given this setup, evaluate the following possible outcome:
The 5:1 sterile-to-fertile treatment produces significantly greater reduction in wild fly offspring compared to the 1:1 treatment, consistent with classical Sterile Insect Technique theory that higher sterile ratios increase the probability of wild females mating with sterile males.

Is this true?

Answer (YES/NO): YES